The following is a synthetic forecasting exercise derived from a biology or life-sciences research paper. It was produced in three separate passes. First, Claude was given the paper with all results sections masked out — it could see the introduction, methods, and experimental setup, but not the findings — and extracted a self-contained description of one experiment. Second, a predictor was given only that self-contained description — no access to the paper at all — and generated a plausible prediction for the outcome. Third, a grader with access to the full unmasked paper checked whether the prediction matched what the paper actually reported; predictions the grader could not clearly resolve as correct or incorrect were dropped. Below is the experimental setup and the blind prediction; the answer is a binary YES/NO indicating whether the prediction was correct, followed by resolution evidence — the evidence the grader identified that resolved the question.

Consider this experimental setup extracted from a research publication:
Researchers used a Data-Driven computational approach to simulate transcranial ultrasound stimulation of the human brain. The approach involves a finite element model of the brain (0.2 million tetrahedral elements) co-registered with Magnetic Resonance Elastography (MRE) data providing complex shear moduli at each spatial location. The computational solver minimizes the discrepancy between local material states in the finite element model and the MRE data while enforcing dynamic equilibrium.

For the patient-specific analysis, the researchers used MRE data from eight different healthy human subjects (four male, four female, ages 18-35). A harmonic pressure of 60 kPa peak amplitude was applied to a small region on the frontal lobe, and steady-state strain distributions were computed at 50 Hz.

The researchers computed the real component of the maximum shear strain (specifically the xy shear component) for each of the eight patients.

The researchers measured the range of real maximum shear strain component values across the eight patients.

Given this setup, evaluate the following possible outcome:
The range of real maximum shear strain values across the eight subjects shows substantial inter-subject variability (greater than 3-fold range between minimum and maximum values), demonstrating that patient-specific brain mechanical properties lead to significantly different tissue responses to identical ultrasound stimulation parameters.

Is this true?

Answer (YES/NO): NO